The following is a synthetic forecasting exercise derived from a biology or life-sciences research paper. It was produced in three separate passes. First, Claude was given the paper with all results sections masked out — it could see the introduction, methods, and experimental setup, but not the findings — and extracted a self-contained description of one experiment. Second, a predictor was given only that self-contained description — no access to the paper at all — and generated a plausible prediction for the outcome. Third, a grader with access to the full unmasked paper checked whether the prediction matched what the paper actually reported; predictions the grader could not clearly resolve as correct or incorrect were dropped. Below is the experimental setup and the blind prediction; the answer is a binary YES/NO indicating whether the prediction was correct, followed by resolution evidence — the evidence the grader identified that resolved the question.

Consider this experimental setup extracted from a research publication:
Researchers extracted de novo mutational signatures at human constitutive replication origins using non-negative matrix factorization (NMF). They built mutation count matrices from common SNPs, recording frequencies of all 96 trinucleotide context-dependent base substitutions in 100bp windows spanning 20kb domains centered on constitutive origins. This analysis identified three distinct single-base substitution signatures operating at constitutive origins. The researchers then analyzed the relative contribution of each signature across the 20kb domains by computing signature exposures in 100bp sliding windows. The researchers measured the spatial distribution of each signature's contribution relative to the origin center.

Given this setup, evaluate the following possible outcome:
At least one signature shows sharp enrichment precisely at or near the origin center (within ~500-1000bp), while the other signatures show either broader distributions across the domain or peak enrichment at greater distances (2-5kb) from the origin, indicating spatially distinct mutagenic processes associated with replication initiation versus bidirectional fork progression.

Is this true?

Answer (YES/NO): YES